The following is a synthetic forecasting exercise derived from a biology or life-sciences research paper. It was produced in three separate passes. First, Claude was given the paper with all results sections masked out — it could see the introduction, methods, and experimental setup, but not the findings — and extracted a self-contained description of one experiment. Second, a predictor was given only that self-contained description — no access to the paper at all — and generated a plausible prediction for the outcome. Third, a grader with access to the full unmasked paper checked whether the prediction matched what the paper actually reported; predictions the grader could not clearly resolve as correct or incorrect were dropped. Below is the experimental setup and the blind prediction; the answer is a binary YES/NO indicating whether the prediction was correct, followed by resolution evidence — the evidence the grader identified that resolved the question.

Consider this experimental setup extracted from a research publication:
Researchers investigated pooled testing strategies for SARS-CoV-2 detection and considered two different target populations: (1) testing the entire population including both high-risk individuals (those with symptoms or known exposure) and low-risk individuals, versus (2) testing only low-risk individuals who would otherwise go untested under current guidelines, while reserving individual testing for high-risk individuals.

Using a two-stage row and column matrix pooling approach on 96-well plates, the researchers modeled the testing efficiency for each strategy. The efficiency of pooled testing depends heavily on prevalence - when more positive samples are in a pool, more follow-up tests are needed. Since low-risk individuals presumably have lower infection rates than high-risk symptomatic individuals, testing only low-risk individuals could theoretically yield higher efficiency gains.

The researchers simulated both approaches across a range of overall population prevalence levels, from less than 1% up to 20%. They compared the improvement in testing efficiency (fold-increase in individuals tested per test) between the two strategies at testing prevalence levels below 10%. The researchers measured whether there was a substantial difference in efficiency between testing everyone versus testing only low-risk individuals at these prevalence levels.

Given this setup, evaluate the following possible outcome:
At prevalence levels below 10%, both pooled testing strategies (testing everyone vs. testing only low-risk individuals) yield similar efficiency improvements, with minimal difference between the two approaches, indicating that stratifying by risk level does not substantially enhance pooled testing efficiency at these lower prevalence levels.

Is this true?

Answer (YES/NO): YES